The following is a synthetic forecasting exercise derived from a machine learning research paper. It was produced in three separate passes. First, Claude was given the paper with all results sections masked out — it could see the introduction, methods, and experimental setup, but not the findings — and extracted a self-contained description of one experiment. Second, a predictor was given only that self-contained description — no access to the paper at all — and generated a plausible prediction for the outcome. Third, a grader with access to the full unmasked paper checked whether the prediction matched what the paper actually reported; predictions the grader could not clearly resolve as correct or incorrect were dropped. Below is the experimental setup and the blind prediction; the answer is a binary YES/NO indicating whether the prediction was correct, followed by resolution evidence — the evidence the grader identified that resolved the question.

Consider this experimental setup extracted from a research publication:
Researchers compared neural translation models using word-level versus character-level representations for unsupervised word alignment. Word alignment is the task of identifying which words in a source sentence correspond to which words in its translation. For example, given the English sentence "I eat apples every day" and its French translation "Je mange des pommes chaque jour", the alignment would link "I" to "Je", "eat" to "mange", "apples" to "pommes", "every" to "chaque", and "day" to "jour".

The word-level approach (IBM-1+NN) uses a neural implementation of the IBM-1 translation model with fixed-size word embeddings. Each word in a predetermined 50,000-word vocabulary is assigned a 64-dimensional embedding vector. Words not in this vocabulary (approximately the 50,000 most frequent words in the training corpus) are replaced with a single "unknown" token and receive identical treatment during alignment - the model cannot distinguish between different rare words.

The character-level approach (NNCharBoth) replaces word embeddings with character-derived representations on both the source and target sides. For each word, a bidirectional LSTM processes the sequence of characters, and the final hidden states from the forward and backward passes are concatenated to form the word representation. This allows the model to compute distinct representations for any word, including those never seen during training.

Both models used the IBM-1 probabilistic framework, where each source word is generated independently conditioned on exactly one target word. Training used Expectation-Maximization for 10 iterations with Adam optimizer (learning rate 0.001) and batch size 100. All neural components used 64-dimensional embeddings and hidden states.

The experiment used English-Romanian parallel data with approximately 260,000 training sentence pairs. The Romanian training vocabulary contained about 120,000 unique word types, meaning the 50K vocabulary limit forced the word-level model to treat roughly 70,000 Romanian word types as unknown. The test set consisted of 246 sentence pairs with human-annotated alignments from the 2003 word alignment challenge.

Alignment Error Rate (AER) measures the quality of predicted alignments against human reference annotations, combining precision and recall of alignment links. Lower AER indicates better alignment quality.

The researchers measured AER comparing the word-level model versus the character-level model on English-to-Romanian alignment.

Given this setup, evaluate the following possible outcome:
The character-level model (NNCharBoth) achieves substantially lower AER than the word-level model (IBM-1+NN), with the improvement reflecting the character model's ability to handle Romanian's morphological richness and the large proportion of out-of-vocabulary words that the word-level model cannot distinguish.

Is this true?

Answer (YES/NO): NO